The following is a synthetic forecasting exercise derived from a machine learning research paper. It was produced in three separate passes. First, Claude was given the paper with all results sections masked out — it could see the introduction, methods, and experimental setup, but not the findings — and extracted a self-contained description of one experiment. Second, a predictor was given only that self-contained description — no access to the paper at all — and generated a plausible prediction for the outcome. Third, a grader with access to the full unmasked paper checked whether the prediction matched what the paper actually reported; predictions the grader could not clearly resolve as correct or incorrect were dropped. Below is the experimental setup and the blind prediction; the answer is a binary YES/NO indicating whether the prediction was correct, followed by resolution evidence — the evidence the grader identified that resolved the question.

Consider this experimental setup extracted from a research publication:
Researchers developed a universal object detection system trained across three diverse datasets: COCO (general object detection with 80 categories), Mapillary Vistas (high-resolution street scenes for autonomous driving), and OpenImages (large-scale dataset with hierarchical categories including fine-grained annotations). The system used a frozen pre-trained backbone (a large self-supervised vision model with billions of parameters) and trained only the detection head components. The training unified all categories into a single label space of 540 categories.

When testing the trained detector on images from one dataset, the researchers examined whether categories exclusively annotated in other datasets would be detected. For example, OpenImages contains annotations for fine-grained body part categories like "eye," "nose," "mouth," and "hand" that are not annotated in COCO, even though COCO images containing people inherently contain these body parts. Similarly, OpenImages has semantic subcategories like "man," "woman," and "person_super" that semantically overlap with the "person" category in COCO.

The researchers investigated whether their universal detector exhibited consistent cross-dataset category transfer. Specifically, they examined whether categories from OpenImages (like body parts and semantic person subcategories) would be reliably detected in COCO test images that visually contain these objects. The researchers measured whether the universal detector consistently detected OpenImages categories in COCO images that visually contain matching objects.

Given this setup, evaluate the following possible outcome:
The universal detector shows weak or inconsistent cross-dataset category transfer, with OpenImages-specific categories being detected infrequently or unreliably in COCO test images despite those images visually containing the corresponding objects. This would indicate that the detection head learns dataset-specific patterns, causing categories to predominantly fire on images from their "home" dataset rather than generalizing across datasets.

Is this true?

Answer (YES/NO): YES